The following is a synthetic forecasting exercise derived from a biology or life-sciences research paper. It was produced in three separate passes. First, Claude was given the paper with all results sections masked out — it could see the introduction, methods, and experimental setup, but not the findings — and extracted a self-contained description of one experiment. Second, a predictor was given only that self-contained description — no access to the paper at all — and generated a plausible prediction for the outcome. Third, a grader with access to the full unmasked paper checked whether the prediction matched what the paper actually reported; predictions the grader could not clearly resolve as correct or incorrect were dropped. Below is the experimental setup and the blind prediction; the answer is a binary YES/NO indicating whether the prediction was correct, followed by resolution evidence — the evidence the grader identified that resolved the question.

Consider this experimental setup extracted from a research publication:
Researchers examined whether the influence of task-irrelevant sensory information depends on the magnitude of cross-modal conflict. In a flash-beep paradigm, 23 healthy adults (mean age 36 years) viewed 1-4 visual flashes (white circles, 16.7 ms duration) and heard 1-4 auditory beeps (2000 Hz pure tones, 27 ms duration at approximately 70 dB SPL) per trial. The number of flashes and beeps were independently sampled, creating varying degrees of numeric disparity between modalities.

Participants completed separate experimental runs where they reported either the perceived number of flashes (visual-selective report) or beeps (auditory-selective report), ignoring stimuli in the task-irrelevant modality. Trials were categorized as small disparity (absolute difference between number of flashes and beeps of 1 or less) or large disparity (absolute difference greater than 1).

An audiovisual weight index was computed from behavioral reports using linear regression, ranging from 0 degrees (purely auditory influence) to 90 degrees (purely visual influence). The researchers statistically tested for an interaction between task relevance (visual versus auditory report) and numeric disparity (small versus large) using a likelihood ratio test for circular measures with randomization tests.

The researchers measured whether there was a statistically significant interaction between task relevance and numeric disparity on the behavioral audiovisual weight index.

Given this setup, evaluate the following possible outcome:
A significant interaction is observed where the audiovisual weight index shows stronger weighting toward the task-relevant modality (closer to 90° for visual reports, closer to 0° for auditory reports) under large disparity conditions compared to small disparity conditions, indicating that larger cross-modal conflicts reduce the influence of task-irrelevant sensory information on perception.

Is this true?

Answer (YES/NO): YES